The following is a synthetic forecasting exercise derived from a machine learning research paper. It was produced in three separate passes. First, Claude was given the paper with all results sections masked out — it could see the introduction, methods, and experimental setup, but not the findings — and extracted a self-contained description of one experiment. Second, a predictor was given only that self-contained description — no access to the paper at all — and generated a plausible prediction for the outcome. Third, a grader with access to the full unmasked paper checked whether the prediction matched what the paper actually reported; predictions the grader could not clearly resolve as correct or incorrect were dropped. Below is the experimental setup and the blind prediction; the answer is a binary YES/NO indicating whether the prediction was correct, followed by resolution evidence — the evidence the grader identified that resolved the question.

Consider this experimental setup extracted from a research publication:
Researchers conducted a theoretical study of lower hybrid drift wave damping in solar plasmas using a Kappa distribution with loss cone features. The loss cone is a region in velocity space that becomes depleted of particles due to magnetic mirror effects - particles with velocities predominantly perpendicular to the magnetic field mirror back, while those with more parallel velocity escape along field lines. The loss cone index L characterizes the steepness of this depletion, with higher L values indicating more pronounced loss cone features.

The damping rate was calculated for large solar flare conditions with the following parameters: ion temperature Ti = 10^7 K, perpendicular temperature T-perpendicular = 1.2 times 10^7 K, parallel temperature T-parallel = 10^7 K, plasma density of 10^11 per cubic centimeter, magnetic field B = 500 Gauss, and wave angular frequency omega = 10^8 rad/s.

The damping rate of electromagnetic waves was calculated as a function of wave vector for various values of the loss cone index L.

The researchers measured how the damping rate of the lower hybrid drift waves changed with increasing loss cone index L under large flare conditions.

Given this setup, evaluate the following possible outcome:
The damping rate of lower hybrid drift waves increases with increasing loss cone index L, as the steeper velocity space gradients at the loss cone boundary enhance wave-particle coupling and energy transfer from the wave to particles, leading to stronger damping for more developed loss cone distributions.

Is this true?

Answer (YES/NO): YES